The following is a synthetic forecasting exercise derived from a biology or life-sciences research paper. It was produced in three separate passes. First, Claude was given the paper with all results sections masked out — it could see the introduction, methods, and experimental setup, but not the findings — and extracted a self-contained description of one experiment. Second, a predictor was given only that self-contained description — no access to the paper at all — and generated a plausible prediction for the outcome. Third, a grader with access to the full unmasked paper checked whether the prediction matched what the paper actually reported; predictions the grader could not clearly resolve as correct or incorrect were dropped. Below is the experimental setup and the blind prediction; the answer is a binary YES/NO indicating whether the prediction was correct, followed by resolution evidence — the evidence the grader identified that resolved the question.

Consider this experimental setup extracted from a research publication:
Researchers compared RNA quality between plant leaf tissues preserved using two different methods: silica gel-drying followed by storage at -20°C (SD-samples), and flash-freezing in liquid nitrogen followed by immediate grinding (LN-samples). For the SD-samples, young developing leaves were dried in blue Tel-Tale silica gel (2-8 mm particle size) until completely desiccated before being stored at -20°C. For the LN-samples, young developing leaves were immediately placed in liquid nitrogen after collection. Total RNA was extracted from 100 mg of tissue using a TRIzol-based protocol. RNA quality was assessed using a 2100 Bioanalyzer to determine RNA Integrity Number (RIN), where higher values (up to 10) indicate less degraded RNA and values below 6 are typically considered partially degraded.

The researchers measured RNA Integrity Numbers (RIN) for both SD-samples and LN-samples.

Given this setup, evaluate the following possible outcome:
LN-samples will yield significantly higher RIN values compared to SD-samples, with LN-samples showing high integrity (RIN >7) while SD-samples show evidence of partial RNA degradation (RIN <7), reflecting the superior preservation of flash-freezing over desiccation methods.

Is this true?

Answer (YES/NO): NO